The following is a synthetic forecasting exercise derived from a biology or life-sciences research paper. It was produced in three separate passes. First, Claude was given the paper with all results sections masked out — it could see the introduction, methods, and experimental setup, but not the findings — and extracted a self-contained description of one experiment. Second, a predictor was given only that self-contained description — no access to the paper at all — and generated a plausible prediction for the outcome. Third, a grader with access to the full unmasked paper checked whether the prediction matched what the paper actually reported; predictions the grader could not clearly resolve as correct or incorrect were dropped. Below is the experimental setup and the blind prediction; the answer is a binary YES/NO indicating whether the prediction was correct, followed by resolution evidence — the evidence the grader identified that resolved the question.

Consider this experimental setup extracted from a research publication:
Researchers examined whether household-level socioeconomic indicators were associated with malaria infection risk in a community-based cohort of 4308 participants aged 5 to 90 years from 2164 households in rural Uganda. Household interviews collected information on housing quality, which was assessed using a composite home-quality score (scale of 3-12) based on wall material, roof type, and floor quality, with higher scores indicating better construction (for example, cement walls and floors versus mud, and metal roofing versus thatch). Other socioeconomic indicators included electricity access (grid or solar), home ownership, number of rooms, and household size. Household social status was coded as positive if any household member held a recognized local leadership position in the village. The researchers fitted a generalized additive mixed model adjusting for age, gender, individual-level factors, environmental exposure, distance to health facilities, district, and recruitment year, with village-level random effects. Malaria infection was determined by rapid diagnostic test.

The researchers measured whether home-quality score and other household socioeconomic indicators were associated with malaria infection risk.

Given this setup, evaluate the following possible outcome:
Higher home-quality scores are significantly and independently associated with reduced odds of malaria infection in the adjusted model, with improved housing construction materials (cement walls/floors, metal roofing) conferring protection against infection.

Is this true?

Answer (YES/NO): NO